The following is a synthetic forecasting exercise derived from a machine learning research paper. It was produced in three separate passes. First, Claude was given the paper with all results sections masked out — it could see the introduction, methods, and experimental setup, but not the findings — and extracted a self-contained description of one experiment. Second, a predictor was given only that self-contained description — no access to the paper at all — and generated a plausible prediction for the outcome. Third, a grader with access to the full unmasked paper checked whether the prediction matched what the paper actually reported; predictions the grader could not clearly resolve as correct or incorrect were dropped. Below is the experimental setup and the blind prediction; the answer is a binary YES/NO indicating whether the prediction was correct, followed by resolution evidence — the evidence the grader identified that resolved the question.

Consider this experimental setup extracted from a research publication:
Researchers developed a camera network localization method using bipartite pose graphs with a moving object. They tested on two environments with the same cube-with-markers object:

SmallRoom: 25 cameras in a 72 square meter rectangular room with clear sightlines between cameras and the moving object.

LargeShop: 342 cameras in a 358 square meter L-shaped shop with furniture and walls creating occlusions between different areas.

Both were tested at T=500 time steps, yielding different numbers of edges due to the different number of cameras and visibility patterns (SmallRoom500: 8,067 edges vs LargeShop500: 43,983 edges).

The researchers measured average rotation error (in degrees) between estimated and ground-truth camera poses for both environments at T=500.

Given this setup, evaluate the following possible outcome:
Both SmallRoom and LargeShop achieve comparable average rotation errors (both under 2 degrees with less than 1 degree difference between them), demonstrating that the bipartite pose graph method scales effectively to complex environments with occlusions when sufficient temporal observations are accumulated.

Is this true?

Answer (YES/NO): YES